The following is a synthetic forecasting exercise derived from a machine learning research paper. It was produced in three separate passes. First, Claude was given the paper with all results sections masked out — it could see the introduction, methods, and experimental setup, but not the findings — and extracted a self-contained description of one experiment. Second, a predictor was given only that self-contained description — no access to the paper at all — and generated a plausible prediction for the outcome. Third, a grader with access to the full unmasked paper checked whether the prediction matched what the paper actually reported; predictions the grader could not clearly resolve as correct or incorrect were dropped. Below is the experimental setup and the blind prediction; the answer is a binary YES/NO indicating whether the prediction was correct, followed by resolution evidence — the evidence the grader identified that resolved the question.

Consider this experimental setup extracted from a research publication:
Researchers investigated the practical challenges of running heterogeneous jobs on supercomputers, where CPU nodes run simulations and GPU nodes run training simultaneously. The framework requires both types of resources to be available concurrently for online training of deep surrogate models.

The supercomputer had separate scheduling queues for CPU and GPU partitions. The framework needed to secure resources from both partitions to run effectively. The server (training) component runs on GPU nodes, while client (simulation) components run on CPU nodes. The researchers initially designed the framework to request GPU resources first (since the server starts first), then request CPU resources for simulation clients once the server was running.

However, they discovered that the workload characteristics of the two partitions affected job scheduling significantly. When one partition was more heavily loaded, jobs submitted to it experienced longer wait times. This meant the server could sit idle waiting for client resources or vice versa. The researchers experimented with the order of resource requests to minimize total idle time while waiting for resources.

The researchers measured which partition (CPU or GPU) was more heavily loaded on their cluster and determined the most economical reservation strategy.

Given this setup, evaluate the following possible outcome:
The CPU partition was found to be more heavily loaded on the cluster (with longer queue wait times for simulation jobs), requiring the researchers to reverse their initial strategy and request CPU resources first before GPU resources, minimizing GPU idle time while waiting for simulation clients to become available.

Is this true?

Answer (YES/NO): YES